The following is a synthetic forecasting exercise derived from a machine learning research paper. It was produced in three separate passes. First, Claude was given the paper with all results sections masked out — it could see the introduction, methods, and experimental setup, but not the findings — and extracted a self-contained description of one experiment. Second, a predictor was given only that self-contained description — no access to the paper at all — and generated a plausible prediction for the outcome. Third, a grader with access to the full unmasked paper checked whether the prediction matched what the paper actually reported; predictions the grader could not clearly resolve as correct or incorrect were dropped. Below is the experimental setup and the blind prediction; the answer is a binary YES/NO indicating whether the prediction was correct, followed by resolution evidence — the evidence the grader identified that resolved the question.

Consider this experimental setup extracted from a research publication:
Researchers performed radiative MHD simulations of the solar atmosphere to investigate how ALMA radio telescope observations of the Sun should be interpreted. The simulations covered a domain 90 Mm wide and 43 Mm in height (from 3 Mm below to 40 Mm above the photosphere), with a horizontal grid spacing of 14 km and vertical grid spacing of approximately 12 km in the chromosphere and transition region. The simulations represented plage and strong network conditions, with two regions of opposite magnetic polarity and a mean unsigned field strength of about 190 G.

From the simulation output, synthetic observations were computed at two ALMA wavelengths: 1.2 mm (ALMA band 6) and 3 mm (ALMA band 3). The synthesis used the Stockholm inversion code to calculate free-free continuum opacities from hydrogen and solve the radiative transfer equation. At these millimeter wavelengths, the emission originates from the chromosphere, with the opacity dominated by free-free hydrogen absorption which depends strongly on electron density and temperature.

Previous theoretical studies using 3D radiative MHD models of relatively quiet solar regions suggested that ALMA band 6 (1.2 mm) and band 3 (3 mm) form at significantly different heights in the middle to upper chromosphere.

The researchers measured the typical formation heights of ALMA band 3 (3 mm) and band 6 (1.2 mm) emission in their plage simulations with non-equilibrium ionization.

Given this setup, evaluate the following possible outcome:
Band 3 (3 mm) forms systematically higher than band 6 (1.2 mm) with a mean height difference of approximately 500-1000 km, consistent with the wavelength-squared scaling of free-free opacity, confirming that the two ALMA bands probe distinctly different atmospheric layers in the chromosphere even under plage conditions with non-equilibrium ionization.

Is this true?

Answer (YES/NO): NO